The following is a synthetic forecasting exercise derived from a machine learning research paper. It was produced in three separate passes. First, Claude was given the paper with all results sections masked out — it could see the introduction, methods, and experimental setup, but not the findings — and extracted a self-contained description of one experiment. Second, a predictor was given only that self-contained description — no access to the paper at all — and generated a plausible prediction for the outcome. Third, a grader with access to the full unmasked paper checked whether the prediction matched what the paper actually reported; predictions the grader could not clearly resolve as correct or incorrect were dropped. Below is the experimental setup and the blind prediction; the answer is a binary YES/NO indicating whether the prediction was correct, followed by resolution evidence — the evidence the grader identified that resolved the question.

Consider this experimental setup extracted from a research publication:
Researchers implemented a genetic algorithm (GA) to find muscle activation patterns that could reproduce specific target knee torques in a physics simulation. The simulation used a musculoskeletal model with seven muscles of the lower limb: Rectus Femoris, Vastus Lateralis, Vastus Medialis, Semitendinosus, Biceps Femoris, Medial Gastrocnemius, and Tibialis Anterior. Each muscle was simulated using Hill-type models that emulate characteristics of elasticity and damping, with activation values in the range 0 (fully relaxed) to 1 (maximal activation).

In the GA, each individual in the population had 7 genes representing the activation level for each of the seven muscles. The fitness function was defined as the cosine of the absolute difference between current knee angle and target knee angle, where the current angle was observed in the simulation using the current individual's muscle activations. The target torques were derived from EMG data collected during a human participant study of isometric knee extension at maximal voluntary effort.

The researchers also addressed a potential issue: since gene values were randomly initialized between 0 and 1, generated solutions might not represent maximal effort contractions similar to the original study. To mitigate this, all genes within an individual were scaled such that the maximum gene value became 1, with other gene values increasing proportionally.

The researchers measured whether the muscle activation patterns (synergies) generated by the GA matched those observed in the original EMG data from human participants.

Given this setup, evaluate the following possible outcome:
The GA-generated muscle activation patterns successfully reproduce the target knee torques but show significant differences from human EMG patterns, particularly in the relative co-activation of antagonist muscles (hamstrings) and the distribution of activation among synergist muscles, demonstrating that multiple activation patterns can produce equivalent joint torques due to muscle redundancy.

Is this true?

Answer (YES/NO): YES